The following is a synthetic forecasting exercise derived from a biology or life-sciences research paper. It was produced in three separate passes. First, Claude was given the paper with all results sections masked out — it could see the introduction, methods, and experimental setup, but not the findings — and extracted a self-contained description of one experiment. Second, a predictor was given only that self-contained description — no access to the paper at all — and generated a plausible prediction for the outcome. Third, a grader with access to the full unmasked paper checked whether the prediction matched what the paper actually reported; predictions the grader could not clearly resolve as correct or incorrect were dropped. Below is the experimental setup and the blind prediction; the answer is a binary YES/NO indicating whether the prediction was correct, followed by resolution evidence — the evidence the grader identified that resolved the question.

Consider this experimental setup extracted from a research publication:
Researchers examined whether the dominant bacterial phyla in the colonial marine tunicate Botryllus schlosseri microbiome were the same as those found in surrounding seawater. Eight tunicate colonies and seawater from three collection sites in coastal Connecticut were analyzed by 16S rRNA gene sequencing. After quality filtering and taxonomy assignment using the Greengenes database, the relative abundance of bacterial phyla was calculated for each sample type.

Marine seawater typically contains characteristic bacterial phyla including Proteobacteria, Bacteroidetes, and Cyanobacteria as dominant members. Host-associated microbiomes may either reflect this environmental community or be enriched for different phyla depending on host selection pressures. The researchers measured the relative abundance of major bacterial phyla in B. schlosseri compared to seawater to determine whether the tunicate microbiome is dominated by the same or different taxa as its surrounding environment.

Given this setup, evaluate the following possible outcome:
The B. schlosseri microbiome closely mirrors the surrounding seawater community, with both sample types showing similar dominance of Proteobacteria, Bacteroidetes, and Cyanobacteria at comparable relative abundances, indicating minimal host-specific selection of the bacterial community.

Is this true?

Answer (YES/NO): NO